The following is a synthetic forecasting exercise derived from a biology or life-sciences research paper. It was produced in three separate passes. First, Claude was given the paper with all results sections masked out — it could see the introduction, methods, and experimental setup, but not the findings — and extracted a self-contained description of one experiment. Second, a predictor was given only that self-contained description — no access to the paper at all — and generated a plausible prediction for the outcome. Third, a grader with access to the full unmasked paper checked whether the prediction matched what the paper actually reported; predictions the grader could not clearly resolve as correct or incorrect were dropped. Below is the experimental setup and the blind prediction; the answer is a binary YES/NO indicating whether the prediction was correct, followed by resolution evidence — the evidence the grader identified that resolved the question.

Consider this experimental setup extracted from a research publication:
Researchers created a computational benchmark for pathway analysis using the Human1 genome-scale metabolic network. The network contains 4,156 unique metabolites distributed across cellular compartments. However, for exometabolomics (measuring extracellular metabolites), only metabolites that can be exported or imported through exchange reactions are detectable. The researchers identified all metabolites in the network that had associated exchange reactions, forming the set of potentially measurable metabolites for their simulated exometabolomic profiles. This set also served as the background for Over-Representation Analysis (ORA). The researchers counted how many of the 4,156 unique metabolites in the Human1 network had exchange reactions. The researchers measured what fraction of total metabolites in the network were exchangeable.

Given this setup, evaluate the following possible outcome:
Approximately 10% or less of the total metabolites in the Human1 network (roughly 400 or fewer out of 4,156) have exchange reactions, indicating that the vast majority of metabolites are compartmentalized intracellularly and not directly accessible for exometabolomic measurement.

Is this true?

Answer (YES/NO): NO